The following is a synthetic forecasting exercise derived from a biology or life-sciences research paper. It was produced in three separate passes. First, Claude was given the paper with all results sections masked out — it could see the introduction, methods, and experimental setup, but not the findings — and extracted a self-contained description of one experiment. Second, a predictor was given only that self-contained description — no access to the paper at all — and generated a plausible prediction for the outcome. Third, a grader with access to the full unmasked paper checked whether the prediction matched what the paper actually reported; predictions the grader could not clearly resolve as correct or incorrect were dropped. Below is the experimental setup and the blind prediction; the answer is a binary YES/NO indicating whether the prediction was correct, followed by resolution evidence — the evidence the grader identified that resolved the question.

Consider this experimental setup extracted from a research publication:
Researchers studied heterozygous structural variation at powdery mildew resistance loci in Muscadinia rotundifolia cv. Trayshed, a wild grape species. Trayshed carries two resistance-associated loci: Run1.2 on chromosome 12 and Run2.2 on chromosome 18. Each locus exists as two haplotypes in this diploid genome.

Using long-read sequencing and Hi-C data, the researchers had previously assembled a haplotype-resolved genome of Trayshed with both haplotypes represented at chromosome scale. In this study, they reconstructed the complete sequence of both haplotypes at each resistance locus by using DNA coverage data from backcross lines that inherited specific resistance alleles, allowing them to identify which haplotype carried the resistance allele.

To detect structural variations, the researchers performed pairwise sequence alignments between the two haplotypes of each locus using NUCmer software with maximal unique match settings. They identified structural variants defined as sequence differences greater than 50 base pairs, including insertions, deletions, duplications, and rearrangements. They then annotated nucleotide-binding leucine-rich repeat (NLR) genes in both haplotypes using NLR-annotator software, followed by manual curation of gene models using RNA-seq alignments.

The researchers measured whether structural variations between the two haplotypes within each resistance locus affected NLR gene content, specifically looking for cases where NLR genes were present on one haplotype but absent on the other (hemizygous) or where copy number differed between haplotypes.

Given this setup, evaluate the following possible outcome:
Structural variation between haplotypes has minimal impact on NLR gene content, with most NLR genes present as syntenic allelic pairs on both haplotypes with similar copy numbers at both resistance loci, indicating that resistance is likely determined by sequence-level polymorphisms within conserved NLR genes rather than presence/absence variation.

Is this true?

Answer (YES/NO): NO